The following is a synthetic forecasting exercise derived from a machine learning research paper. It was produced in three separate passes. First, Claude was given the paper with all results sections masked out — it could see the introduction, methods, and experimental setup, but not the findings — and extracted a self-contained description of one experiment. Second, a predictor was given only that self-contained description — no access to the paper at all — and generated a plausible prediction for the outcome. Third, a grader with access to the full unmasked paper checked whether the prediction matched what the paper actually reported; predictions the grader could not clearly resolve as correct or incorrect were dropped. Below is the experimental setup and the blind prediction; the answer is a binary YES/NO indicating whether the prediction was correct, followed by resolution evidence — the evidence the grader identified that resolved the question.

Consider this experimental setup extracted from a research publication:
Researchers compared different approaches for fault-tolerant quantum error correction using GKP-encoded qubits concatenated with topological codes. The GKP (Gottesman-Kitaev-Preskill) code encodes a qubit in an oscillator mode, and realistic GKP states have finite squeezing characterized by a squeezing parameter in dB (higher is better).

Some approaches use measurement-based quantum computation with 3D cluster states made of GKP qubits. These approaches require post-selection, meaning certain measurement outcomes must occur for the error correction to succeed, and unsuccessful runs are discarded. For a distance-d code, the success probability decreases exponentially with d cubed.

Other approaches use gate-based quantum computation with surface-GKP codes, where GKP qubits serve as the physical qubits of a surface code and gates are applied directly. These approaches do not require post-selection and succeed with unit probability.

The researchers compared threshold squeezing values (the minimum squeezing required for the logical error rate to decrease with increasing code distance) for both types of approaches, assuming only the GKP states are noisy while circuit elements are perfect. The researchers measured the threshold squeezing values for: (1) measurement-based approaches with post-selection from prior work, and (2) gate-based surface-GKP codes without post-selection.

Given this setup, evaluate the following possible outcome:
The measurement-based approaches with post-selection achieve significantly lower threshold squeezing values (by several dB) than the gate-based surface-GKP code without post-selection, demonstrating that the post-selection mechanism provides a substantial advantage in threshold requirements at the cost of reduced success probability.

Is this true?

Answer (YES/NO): NO